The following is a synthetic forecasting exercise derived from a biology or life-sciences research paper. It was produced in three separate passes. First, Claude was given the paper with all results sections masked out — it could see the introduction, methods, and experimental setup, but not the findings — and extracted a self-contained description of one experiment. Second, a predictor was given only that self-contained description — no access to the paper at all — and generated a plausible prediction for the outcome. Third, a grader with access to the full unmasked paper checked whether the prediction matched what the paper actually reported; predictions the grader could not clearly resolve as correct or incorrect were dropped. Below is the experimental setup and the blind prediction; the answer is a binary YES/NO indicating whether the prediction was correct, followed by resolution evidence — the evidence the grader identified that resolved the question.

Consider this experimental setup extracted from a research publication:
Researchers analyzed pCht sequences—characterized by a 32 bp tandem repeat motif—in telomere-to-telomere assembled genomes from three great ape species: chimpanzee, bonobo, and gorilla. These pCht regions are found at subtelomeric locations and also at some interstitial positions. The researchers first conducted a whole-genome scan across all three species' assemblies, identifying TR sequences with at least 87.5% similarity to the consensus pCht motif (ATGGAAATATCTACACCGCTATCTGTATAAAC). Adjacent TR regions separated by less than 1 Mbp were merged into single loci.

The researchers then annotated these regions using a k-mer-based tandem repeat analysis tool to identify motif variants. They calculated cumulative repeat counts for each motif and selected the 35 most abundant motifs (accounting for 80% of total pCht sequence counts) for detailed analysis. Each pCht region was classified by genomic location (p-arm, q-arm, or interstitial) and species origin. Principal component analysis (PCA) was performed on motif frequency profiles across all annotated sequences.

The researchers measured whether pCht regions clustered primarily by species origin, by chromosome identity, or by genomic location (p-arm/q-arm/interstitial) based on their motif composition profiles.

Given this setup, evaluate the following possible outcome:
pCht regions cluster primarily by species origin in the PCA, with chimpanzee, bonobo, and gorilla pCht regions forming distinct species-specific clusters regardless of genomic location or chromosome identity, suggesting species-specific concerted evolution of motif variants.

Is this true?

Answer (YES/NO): NO